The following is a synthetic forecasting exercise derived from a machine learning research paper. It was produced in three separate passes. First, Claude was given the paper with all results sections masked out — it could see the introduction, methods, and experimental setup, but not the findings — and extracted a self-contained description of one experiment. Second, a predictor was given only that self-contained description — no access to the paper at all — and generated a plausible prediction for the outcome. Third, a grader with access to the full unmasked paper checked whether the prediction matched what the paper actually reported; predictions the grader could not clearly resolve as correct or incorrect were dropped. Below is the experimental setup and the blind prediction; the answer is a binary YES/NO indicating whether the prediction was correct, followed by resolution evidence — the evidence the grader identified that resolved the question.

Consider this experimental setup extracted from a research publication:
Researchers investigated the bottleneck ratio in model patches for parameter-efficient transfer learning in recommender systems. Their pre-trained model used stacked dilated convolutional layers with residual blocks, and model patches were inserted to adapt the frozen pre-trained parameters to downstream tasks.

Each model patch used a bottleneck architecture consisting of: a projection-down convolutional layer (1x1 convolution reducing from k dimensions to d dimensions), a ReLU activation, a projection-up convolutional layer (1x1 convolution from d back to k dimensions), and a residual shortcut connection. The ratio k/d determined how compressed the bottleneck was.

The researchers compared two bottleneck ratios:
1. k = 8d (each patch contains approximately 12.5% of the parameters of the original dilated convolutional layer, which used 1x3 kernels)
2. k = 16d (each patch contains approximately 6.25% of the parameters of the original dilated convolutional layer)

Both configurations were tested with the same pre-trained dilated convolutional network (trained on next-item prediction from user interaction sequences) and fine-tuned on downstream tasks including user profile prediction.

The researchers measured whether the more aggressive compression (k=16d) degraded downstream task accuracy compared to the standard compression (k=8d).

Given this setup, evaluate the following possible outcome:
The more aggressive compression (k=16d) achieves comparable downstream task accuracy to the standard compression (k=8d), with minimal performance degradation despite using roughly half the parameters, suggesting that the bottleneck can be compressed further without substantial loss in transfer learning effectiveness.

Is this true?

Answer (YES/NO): YES